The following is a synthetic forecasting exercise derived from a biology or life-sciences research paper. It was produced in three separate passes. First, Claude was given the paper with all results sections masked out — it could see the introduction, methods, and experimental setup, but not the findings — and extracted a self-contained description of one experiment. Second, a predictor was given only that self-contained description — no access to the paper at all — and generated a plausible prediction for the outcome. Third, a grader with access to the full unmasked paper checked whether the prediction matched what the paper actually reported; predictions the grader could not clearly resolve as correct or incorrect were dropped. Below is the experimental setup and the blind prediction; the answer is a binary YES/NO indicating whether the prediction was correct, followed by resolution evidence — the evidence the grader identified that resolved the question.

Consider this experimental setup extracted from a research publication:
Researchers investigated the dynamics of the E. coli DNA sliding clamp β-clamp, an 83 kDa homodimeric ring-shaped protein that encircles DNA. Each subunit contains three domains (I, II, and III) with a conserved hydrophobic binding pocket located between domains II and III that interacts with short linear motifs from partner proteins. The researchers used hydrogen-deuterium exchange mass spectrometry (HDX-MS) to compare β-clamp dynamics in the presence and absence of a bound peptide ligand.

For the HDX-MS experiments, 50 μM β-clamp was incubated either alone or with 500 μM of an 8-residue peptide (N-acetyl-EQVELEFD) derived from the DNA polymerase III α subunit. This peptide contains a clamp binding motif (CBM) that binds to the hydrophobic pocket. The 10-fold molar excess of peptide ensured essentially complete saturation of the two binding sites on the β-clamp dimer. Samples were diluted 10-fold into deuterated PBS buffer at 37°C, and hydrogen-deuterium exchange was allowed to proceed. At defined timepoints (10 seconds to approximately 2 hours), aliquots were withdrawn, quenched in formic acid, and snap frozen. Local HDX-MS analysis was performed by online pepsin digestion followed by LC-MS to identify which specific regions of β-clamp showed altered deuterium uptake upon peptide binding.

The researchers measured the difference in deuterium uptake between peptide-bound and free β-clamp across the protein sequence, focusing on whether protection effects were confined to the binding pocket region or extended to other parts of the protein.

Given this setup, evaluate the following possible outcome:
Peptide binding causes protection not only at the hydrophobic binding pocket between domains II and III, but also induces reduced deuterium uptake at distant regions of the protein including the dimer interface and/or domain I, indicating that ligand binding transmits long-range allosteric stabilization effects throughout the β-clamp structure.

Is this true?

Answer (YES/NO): NO